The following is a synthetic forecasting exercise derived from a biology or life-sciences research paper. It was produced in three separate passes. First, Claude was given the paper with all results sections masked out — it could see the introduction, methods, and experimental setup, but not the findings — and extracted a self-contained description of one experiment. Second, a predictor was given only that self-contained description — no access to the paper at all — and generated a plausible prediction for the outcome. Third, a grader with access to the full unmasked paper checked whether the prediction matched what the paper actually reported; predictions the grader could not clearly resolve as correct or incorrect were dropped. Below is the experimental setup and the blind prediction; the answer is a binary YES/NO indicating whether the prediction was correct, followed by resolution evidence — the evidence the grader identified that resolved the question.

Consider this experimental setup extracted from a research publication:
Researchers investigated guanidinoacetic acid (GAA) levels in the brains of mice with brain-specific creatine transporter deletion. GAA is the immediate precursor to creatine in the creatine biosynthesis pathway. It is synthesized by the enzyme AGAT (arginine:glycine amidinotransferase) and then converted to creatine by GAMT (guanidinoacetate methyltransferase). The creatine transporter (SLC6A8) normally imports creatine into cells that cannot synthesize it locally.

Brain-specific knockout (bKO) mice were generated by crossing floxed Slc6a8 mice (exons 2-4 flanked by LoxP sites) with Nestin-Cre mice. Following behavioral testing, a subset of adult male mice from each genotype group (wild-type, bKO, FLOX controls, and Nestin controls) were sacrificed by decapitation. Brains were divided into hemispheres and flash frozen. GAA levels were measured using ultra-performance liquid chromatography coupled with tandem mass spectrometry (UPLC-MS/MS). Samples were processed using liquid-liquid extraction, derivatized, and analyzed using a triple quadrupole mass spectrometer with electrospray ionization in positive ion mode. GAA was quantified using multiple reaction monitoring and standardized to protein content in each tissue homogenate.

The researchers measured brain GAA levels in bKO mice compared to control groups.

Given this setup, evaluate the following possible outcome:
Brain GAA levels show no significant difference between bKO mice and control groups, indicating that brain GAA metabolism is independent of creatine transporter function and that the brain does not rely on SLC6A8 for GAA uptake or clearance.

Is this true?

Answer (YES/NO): NO